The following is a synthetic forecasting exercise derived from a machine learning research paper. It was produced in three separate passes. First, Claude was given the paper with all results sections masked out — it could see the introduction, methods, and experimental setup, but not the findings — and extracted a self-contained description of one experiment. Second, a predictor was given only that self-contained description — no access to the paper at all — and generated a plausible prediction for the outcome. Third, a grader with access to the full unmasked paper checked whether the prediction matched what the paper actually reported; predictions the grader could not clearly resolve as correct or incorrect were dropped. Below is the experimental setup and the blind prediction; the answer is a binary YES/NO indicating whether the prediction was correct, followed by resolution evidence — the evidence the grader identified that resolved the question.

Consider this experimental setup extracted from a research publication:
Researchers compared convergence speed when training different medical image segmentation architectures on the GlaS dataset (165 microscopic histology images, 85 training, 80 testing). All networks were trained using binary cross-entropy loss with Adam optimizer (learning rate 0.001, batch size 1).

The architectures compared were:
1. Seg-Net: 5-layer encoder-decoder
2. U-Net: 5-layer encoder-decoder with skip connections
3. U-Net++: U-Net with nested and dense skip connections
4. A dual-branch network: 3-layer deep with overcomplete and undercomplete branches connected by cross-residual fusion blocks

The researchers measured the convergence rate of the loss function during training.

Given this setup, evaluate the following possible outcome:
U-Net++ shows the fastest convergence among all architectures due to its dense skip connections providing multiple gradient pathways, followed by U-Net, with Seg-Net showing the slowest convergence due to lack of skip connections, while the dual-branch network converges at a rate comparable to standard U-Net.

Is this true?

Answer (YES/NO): NO